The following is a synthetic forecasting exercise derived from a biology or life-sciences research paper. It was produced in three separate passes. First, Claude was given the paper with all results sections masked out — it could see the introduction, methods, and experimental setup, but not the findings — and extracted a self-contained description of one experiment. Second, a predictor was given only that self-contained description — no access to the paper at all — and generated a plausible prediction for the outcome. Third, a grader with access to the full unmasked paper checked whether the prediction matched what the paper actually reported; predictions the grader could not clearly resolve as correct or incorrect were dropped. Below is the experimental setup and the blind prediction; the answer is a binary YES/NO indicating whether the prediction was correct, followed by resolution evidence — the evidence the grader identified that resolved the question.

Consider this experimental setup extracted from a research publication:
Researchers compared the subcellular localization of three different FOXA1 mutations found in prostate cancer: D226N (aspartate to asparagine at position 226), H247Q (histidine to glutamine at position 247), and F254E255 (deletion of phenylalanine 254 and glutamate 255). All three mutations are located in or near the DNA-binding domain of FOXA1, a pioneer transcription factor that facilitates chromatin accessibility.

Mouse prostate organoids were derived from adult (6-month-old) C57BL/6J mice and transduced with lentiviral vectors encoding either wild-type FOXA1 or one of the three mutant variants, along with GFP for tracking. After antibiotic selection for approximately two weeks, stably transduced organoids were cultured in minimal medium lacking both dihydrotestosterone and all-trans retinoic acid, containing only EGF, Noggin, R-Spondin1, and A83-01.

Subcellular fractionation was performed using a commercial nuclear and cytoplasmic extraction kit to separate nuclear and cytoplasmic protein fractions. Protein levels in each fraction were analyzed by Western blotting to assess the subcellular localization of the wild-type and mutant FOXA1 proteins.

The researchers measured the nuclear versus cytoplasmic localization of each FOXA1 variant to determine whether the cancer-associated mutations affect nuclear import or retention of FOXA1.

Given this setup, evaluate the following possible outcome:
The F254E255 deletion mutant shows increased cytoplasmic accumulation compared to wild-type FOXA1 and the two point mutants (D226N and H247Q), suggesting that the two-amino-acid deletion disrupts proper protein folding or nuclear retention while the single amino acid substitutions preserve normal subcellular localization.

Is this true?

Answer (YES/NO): NO